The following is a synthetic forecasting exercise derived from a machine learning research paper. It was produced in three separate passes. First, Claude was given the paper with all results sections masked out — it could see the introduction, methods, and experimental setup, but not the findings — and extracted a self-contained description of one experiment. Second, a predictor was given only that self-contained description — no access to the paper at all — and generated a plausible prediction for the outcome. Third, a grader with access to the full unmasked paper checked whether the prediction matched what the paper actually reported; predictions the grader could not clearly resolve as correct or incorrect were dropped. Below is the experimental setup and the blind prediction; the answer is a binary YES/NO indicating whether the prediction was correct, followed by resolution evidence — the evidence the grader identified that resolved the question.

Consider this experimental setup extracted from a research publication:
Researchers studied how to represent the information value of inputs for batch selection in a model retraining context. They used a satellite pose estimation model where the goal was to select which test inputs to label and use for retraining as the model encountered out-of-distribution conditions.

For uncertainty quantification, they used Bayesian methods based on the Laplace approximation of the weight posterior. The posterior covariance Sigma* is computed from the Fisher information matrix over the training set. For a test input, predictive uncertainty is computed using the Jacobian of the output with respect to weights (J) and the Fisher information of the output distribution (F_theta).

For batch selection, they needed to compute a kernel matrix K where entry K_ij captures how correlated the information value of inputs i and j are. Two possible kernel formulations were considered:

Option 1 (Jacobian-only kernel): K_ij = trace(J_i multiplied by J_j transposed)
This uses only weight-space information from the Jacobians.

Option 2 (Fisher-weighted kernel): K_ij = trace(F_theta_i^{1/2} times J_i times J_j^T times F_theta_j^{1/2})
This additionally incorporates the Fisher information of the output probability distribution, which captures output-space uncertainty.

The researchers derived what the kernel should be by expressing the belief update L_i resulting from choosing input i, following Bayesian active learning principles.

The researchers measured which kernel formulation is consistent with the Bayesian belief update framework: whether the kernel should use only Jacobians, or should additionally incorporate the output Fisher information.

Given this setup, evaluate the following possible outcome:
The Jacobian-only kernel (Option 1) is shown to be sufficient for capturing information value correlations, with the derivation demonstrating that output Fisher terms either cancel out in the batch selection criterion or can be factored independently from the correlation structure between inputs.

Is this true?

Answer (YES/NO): NO